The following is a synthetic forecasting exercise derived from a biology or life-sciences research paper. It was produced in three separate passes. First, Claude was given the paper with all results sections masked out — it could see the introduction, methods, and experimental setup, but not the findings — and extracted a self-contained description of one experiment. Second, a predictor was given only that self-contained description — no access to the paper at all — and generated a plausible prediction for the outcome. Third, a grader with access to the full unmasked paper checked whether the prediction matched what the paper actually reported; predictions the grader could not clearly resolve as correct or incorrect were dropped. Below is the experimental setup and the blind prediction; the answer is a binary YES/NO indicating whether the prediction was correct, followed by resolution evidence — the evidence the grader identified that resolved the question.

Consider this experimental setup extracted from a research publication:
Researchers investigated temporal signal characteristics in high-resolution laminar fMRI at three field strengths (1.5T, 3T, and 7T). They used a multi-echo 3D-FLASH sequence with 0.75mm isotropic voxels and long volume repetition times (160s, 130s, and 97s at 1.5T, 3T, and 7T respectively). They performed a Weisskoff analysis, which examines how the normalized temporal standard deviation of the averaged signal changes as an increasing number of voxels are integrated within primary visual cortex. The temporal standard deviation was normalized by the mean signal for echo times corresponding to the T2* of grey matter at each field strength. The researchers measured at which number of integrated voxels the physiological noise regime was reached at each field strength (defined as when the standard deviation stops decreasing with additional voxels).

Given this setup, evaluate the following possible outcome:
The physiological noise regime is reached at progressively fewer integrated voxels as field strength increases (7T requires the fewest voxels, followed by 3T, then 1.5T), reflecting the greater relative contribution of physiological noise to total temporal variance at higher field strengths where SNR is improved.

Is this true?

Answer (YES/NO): YES